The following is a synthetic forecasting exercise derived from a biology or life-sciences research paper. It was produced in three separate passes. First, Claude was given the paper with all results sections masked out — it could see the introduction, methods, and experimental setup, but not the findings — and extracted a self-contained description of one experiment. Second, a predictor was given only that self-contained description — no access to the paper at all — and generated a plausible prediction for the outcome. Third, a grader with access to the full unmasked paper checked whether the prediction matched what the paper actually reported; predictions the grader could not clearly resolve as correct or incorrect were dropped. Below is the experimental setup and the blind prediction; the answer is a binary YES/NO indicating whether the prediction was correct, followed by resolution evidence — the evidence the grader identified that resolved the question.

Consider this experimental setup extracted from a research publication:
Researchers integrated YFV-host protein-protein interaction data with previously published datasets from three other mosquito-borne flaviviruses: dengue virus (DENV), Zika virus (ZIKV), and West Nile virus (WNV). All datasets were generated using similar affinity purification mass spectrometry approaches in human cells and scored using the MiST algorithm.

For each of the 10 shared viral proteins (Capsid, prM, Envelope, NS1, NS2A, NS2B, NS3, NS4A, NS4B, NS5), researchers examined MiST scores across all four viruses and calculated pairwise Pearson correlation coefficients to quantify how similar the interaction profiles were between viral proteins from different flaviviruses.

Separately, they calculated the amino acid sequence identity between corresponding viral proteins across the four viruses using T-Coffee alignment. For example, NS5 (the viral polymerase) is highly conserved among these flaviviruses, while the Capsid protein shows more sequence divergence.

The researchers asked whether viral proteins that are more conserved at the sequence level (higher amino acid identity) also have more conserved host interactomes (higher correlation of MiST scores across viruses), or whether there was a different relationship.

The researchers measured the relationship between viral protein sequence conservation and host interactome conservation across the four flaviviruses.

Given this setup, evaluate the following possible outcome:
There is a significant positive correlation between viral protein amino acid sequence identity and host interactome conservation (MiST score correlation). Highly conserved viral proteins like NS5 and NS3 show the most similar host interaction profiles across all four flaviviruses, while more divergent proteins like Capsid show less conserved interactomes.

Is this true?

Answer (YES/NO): NO